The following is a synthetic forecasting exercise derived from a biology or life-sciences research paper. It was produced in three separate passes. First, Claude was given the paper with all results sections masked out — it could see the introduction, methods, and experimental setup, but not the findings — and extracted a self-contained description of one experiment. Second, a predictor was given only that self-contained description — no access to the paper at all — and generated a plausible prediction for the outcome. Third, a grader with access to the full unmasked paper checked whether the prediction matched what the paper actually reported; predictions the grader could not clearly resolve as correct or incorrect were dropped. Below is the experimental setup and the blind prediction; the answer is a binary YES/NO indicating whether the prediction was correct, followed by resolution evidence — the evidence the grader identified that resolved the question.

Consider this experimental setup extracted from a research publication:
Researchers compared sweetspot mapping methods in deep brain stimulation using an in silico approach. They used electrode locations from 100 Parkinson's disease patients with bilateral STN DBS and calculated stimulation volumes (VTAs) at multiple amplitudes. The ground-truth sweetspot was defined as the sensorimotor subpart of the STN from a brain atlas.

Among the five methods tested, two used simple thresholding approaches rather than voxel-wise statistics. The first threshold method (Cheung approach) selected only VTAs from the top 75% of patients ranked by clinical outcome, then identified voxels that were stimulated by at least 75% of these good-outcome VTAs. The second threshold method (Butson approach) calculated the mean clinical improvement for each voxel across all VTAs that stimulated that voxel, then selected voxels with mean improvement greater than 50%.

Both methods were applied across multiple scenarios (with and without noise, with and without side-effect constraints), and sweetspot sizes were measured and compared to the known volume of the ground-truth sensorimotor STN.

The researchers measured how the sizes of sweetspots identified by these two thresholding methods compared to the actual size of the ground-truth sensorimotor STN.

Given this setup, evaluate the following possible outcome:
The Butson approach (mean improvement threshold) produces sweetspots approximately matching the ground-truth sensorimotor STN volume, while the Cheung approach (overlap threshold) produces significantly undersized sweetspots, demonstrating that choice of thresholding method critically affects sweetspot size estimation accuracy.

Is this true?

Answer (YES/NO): NO